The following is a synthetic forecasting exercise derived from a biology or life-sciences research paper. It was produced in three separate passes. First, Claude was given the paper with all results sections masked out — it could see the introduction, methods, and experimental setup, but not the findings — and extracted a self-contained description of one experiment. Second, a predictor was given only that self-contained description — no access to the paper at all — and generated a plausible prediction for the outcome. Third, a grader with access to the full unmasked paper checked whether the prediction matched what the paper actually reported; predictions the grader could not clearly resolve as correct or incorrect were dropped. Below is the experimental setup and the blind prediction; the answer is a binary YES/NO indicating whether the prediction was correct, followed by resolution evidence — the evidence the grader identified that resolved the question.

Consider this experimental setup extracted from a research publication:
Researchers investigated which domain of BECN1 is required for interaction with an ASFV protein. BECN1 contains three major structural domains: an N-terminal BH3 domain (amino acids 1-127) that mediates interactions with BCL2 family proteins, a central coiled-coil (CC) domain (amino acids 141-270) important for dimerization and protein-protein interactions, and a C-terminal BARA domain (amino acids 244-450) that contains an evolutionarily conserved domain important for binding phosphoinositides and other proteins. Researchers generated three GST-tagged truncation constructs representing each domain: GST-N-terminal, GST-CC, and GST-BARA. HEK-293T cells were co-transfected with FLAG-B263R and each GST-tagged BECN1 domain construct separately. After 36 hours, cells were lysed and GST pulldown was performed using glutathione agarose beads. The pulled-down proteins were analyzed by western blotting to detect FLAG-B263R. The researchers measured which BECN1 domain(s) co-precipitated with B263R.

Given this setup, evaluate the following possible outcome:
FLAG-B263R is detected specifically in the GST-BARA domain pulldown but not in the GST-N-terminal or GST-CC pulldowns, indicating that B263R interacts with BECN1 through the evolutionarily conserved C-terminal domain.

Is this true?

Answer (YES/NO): NO